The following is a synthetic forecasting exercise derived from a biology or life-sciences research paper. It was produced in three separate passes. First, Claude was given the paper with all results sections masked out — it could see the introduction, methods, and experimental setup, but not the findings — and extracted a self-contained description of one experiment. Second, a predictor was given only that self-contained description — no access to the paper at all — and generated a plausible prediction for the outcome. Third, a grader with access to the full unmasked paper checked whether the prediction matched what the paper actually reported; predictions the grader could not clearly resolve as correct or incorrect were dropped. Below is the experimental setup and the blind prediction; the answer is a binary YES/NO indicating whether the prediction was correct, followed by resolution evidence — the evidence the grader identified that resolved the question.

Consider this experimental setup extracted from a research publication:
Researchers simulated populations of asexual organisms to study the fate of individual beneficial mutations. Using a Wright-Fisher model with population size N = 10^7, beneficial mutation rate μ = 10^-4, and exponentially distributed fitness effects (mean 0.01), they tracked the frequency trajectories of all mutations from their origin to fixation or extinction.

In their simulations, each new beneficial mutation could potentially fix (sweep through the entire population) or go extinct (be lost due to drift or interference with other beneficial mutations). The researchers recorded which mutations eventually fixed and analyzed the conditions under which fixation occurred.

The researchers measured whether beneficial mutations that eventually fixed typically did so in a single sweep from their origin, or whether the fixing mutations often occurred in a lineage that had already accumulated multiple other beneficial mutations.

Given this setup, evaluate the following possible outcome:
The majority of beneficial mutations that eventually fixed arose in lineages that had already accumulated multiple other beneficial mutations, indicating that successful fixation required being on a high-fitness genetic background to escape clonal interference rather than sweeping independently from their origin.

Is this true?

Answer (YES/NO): NO